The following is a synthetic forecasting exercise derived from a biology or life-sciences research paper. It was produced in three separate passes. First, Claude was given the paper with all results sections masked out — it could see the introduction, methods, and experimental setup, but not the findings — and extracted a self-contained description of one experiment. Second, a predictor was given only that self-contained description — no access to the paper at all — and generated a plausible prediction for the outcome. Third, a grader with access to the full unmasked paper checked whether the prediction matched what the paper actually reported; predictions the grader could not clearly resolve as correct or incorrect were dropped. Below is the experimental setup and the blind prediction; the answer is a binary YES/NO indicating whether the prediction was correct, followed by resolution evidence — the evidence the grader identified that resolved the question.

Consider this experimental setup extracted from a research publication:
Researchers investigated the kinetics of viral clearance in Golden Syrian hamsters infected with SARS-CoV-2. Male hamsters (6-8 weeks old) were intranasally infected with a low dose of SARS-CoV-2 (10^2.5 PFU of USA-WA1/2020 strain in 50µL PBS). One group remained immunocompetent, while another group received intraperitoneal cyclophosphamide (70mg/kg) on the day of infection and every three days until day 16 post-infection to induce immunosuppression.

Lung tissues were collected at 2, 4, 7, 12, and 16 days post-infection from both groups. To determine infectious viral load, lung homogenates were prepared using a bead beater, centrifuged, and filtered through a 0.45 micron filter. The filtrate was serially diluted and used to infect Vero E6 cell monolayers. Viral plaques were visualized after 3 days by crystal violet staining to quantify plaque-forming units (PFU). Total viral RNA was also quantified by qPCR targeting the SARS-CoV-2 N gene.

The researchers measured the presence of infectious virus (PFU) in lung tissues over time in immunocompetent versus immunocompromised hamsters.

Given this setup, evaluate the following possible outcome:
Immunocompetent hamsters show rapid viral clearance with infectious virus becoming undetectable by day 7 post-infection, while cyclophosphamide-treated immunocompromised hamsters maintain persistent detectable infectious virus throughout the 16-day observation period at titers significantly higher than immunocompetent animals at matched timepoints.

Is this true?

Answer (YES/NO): NO